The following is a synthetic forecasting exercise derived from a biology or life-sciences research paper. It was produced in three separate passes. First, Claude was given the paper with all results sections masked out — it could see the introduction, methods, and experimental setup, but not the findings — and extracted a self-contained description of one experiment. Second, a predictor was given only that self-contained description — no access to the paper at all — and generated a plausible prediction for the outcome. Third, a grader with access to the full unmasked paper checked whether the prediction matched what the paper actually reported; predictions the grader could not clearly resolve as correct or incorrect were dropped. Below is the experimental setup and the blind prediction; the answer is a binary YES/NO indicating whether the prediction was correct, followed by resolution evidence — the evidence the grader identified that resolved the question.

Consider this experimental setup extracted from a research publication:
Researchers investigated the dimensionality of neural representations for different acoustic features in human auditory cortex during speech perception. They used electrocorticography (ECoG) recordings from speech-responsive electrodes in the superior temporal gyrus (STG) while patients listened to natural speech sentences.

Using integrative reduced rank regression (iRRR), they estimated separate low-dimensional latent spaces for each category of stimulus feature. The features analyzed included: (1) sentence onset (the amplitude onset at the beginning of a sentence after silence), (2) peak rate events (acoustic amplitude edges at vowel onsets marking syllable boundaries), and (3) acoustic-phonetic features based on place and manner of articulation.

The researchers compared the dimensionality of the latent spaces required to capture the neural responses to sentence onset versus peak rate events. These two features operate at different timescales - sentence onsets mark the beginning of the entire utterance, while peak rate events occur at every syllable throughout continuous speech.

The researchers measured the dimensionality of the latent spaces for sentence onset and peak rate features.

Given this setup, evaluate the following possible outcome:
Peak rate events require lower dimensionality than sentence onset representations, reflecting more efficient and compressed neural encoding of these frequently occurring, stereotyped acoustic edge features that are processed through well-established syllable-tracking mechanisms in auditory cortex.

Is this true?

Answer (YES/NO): NO